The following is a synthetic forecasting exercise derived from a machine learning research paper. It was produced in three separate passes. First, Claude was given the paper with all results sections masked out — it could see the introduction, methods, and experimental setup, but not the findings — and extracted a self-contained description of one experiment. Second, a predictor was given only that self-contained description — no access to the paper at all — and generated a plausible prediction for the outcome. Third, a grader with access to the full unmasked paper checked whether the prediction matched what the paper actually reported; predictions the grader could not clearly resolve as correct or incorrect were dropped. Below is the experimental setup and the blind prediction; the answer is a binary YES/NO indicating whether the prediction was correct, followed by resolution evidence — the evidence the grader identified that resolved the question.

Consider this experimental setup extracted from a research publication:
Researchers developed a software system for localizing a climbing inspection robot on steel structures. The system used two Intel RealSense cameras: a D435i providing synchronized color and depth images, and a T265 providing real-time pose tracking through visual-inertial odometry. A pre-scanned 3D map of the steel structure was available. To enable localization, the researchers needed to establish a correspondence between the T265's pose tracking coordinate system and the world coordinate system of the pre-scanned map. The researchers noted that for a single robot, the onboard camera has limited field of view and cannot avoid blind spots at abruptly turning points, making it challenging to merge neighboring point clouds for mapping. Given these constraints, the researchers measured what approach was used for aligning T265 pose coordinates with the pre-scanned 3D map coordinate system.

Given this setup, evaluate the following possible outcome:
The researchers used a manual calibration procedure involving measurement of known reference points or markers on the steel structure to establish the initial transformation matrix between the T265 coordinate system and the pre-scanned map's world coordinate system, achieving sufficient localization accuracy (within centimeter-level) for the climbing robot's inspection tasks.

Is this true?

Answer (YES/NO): NO